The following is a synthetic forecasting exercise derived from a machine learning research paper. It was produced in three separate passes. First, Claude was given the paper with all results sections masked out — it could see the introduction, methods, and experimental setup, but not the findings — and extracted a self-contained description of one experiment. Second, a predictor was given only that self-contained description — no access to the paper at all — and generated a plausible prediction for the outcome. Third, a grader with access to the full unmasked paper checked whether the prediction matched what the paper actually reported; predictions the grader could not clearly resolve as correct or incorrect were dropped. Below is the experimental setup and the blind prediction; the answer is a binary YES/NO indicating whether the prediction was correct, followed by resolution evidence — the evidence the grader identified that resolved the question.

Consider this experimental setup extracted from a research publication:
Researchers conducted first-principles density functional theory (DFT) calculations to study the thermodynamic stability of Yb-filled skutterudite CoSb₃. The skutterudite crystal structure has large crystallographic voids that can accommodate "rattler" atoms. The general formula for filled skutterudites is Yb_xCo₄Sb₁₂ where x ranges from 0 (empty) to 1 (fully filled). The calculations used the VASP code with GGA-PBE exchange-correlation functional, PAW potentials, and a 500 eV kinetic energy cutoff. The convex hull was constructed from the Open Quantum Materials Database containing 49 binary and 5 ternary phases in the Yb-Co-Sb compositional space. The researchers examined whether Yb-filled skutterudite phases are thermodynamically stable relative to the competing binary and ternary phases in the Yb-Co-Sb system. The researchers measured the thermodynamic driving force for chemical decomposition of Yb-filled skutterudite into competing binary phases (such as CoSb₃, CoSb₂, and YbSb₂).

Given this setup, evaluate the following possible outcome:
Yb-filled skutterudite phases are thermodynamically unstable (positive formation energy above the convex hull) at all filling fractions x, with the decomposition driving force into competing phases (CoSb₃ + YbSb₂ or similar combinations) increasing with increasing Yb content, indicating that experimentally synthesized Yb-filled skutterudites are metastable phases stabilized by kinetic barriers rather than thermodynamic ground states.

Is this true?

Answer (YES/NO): NO